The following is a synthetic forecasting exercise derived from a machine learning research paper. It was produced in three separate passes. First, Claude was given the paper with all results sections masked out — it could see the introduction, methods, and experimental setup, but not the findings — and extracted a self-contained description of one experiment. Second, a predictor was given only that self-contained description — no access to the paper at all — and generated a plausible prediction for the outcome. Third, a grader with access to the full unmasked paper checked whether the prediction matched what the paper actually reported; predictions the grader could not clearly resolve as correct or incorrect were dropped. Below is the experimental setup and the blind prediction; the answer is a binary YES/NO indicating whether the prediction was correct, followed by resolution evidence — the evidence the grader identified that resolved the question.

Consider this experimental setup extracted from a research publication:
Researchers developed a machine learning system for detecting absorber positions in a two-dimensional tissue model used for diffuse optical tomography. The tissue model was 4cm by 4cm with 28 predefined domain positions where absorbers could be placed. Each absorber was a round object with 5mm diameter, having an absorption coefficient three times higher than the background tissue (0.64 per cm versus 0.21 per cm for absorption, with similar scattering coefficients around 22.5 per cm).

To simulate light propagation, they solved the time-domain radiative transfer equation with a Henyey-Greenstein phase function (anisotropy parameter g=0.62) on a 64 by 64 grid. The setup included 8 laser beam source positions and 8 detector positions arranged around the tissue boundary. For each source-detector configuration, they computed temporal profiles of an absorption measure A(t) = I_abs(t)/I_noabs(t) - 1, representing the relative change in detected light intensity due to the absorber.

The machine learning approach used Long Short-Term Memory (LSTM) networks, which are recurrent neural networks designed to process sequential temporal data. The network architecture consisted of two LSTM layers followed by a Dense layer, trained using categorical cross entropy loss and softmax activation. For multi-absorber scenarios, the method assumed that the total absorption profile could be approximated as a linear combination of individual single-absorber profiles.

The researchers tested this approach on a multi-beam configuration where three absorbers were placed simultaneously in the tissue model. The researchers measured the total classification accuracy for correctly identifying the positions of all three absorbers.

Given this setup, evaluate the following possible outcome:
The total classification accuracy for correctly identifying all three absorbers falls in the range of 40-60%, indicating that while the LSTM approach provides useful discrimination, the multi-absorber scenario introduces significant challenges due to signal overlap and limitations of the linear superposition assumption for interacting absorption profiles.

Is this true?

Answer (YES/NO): YES